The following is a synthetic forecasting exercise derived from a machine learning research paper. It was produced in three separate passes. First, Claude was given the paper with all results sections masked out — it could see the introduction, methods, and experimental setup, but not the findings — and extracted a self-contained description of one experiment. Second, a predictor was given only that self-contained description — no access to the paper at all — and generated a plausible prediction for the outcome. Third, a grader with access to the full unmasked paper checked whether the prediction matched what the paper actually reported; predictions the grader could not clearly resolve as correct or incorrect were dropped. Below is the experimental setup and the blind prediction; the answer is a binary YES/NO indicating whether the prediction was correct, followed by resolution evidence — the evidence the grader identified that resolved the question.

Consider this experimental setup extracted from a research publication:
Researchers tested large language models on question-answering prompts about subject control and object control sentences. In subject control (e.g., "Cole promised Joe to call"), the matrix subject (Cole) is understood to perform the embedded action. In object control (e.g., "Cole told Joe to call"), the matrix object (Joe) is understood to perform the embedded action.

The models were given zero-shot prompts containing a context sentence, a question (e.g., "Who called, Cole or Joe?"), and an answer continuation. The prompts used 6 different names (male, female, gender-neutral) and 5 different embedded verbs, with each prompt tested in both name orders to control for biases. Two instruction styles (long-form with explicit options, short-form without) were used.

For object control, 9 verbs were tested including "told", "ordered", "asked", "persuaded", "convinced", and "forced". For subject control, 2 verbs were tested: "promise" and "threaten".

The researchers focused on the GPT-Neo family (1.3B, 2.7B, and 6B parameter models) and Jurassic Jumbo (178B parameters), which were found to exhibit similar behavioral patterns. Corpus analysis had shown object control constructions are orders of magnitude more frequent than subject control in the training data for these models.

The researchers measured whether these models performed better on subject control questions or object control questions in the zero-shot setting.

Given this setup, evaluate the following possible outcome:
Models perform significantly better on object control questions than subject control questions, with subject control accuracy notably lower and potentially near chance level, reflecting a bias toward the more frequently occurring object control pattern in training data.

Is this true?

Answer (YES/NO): NO